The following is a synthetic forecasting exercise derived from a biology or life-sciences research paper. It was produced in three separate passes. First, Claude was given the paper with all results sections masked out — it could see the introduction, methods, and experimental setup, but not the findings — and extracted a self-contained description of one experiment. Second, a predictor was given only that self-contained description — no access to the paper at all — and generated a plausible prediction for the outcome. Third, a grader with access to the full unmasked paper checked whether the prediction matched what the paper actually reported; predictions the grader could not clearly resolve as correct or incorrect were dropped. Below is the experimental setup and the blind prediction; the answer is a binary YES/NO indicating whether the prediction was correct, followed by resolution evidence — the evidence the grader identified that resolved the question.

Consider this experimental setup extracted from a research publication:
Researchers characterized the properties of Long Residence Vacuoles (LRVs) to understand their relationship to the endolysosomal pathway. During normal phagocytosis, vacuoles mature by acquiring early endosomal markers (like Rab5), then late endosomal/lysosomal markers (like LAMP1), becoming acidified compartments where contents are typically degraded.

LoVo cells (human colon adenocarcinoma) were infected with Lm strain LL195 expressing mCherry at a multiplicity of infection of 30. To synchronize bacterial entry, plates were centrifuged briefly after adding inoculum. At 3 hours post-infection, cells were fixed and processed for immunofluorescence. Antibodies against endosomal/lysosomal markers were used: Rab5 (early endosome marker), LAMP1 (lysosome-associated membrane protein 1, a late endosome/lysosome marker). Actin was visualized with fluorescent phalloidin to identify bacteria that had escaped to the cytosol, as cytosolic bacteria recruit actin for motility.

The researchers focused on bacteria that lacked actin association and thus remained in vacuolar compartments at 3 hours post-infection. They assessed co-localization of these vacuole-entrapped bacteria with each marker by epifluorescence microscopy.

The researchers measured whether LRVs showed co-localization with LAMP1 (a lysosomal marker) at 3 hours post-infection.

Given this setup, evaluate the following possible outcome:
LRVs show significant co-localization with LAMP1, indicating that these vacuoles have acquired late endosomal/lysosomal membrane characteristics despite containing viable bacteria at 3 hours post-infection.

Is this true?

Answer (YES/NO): YES